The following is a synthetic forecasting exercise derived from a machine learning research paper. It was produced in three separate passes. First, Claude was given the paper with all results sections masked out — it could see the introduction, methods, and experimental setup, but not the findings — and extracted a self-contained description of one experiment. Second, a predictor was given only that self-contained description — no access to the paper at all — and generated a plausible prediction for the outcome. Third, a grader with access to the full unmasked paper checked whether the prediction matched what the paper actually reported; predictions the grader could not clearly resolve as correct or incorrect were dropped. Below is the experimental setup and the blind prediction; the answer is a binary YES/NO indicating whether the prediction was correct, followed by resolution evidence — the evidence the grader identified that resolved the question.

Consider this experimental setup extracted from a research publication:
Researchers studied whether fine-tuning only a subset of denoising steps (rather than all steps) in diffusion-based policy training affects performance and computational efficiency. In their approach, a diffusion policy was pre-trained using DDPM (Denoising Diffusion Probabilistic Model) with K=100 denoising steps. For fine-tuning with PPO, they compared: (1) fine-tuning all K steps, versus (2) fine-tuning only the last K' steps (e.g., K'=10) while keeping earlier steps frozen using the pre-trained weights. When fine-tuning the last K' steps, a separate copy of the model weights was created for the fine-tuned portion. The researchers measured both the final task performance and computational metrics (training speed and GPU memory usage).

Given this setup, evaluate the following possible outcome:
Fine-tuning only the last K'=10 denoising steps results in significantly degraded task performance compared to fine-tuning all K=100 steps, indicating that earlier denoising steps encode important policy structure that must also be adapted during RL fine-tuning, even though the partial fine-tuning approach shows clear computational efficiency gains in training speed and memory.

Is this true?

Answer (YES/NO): NO